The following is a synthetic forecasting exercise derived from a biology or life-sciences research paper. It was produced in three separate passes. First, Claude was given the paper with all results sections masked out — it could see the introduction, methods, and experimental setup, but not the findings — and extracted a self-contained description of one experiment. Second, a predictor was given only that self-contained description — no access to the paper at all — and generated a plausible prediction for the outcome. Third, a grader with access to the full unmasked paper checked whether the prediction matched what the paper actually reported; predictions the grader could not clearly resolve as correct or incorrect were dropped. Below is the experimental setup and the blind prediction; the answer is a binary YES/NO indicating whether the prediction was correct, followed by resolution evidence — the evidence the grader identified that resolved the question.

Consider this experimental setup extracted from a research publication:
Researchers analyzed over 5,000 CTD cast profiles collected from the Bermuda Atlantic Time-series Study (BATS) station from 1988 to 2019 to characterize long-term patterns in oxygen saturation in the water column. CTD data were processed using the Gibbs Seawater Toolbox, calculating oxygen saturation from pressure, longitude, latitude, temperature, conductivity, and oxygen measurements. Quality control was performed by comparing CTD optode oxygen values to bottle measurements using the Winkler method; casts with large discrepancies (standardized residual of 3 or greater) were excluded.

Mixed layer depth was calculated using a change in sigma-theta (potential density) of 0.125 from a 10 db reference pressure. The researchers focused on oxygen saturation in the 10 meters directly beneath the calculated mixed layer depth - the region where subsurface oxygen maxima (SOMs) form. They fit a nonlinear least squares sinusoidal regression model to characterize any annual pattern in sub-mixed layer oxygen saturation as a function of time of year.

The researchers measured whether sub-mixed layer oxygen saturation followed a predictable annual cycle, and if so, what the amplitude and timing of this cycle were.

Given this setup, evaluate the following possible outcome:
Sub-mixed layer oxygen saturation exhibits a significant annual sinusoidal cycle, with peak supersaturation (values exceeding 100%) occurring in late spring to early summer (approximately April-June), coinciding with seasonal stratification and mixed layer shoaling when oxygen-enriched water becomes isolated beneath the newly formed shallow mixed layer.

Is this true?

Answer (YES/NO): NO